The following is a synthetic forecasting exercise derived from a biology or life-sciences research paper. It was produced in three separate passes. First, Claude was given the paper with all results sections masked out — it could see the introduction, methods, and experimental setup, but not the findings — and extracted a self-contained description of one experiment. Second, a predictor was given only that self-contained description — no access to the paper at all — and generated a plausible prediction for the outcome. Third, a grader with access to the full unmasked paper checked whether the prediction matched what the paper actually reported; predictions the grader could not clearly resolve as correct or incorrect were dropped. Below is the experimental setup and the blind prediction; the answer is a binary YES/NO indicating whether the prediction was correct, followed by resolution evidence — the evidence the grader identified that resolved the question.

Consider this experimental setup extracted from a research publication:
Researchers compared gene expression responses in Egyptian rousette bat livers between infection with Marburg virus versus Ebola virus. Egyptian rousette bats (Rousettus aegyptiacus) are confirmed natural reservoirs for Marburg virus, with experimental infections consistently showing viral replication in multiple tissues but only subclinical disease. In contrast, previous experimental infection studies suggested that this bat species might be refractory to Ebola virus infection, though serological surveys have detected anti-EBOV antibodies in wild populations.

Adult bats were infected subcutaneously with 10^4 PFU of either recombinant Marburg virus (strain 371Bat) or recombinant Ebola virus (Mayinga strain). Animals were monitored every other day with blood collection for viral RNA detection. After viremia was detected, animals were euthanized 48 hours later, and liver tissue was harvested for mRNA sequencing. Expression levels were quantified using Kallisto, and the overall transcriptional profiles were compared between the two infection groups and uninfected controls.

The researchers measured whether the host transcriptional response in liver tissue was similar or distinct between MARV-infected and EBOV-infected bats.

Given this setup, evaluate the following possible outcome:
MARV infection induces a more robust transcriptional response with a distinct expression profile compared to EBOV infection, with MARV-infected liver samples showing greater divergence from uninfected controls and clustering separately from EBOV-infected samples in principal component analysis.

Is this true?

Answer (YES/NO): YES